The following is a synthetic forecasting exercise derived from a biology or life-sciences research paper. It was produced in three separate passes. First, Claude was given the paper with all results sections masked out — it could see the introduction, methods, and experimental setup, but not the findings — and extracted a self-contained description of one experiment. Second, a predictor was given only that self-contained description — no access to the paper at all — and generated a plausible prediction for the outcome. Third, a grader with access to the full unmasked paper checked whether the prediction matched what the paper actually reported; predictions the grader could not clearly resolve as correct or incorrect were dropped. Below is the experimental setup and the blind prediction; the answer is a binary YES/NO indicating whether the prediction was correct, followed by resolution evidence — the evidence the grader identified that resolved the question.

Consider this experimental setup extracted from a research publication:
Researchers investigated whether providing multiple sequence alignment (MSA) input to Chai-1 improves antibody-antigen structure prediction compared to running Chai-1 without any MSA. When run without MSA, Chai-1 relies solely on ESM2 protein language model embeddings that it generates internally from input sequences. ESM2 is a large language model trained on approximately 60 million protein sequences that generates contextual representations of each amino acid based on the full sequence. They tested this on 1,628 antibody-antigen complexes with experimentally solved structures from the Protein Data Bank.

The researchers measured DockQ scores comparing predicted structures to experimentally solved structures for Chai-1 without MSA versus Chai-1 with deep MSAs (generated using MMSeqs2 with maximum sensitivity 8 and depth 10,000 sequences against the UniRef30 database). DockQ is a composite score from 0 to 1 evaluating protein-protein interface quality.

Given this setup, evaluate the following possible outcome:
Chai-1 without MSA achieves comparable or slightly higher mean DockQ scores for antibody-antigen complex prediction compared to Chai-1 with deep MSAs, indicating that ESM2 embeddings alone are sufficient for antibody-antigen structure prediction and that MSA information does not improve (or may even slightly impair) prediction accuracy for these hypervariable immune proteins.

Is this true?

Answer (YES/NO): NO